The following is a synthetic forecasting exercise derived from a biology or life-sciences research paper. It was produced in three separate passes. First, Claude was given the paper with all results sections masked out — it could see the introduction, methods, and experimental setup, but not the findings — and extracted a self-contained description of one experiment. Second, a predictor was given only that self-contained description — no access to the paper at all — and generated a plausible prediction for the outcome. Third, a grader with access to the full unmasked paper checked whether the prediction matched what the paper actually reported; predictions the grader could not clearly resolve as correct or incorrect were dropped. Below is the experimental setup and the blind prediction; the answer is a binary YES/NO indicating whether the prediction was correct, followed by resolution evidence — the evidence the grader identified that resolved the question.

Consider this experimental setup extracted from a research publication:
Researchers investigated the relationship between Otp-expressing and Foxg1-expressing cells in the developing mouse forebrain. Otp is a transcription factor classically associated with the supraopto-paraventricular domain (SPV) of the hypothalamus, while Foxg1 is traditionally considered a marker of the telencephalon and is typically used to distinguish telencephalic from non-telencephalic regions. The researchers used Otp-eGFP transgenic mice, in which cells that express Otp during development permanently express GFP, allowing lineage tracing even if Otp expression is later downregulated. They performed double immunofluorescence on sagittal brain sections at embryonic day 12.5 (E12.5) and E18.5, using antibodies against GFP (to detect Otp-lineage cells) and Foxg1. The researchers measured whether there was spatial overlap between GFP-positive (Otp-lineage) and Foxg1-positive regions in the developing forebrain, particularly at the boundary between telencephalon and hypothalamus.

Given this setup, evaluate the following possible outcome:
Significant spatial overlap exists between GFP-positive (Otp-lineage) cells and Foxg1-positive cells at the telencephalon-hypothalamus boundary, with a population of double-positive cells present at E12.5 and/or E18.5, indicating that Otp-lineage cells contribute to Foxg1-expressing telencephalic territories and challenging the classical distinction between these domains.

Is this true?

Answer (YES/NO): YES